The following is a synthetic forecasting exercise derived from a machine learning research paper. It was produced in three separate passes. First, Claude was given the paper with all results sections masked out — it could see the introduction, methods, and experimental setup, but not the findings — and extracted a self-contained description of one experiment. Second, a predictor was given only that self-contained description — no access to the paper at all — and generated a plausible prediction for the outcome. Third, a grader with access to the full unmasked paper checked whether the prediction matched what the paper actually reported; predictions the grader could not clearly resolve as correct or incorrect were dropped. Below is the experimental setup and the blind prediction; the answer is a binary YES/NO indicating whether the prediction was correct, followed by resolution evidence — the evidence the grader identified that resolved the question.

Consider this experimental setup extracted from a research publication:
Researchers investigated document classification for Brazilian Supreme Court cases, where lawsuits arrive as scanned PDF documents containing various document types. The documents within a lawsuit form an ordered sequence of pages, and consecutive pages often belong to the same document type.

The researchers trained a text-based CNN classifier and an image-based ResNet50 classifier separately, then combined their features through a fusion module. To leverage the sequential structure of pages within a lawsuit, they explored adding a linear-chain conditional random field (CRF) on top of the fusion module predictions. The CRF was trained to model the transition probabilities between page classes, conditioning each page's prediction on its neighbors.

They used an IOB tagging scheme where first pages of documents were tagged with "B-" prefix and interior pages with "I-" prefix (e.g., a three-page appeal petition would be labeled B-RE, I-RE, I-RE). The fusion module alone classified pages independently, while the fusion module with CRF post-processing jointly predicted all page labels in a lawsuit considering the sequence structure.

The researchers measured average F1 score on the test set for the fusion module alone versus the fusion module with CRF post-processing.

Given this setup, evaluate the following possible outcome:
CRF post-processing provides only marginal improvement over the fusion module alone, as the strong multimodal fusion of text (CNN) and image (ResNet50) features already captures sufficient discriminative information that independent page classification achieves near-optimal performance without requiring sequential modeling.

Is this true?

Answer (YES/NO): NO